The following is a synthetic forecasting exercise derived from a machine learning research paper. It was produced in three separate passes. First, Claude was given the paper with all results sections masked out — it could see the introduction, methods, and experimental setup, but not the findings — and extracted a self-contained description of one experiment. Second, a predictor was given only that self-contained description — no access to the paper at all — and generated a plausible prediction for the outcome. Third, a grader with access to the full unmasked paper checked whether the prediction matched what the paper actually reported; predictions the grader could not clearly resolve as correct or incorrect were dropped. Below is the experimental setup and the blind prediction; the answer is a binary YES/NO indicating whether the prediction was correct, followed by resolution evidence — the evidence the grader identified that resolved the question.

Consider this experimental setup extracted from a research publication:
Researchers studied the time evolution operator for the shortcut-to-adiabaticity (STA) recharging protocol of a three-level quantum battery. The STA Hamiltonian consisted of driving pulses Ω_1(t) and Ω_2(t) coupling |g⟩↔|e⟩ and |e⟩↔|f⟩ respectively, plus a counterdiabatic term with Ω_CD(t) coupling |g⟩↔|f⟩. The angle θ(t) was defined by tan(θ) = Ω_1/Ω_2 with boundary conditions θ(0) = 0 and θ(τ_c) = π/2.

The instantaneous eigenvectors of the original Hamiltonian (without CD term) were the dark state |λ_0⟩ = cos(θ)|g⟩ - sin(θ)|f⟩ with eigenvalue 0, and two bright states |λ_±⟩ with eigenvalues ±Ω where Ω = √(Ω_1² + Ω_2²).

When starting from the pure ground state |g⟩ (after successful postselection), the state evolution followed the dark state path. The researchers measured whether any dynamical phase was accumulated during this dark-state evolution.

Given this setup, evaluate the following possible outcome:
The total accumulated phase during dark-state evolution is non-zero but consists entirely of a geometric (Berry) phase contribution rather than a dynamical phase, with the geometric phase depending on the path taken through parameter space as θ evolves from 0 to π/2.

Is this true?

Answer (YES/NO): NO